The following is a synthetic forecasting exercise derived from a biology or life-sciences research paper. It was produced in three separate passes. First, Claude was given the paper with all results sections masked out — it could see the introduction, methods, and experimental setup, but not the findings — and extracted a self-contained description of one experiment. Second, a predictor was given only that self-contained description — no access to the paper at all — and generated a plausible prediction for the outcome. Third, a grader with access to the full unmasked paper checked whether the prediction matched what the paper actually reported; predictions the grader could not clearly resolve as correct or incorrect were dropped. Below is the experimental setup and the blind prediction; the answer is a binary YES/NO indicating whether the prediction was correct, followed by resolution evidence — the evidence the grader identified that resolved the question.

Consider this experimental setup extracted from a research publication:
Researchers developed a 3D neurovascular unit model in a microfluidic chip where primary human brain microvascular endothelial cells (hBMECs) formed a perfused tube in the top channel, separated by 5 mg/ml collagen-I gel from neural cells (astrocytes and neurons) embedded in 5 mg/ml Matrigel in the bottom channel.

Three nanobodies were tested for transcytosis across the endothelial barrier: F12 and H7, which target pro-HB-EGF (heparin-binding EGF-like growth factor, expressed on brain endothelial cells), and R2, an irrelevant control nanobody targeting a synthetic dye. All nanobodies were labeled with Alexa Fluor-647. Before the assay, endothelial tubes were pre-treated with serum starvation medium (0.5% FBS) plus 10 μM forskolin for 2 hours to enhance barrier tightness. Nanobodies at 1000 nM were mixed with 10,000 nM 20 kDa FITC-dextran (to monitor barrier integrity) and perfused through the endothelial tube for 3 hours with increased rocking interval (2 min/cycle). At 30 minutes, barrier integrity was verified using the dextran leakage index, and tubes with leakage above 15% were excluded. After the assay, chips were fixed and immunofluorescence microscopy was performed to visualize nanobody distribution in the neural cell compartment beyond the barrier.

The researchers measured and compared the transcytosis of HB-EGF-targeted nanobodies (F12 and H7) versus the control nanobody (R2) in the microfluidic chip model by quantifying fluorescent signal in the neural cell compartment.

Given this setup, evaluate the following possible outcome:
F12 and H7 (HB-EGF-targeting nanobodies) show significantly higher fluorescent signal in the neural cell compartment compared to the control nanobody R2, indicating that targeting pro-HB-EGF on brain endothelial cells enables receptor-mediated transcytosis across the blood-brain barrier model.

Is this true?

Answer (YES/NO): YES